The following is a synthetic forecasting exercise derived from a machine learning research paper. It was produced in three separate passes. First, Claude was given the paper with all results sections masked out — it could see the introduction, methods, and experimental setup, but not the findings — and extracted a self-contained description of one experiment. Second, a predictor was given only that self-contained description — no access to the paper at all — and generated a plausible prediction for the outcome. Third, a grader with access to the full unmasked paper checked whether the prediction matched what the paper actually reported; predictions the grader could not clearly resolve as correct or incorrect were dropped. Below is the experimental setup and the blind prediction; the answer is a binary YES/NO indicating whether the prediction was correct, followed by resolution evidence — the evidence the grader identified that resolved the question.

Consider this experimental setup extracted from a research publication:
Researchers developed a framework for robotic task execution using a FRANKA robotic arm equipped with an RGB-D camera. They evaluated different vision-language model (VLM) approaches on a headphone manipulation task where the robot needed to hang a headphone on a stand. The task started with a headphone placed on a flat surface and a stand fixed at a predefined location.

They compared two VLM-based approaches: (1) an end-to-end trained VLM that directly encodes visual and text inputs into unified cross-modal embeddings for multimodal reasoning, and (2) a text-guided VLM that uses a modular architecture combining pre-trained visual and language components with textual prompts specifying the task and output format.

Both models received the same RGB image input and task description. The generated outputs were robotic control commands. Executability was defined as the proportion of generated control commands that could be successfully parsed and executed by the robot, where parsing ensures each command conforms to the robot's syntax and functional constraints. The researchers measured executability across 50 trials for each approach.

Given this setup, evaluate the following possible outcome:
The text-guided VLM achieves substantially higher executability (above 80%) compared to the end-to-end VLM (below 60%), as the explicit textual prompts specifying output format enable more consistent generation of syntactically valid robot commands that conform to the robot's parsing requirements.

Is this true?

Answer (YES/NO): NO